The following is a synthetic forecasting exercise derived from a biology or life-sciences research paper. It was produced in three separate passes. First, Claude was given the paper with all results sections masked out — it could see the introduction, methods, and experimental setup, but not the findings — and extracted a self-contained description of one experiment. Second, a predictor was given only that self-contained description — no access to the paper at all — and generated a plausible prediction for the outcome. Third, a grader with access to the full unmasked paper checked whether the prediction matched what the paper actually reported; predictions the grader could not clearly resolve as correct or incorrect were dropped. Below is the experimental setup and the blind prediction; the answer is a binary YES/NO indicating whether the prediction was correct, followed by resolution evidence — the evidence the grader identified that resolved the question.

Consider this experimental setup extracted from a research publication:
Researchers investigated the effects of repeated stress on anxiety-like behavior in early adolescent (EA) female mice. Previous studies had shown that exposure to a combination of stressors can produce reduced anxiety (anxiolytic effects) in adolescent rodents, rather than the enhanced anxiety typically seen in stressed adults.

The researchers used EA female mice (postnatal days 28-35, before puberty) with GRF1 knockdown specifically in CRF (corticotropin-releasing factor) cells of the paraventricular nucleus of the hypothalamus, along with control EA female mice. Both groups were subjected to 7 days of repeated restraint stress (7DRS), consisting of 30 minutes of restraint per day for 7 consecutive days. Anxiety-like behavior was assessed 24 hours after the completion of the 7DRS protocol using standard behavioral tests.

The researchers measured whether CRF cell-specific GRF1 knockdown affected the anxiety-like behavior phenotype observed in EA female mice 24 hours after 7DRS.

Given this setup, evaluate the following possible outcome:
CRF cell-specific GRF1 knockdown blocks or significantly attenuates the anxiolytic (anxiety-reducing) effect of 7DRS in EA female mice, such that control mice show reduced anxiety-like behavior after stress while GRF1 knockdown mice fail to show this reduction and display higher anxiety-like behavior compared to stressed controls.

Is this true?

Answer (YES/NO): YES